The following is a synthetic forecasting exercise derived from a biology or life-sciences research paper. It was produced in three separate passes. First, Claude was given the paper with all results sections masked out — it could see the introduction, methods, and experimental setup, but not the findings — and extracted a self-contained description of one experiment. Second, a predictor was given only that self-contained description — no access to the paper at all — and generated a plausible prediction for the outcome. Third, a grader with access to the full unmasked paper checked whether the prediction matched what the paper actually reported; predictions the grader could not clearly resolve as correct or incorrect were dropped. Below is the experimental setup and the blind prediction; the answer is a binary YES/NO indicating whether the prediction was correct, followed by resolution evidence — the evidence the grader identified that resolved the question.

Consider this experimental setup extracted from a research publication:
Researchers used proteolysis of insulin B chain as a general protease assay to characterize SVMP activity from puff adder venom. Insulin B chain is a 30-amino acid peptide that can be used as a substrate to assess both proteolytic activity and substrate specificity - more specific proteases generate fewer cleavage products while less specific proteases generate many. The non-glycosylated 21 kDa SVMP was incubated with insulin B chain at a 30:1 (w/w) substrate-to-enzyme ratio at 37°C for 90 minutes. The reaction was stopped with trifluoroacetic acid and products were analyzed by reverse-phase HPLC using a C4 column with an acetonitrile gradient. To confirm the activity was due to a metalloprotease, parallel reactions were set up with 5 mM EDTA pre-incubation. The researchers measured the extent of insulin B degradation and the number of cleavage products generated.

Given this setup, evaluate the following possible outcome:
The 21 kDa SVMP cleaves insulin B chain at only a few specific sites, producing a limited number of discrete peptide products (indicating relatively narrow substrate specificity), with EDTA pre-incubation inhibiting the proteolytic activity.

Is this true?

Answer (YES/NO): NO